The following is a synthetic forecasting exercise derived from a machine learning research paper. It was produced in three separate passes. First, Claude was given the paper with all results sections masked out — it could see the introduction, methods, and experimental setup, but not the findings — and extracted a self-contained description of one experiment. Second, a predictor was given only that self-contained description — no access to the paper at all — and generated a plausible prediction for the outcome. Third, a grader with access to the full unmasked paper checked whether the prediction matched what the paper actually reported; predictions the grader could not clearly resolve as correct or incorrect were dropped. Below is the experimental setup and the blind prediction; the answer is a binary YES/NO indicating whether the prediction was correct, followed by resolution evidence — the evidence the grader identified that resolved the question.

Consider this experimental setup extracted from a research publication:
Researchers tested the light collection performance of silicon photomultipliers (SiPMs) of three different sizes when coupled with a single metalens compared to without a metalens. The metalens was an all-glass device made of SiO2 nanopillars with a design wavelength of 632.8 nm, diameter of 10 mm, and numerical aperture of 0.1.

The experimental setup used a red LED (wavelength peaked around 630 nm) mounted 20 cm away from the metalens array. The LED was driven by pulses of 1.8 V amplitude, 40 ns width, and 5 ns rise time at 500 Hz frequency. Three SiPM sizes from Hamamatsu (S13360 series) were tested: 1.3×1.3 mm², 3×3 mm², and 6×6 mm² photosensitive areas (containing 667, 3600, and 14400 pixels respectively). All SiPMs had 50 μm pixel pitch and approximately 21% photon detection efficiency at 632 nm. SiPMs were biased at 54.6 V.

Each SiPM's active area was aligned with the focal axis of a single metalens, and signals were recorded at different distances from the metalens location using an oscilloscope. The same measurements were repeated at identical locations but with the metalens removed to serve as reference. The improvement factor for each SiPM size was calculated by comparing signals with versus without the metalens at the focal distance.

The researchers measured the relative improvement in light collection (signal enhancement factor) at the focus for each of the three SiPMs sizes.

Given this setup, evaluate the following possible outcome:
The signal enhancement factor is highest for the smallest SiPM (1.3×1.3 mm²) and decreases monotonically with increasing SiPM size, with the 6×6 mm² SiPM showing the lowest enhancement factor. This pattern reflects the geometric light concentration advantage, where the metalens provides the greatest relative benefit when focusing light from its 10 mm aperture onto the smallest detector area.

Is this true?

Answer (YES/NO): YES